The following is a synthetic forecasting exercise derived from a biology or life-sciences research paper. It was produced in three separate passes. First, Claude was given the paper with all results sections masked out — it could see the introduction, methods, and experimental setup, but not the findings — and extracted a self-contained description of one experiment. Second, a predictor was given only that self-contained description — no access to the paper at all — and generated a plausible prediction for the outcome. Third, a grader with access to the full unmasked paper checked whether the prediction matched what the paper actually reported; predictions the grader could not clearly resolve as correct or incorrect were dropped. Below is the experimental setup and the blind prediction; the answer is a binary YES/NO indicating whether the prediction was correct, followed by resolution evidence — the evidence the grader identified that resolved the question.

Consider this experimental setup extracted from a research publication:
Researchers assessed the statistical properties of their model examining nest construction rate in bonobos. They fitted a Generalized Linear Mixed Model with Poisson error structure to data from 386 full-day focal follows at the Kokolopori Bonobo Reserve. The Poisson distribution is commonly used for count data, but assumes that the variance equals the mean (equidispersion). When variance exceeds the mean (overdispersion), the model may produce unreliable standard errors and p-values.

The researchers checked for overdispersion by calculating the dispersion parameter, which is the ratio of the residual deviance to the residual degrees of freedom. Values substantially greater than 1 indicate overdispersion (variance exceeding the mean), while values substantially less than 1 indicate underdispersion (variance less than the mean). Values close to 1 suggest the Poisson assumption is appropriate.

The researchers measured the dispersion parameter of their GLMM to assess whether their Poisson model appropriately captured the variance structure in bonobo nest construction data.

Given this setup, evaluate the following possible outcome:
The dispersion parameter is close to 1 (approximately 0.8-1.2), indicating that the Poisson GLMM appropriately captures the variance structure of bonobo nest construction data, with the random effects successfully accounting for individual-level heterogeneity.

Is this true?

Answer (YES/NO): NO